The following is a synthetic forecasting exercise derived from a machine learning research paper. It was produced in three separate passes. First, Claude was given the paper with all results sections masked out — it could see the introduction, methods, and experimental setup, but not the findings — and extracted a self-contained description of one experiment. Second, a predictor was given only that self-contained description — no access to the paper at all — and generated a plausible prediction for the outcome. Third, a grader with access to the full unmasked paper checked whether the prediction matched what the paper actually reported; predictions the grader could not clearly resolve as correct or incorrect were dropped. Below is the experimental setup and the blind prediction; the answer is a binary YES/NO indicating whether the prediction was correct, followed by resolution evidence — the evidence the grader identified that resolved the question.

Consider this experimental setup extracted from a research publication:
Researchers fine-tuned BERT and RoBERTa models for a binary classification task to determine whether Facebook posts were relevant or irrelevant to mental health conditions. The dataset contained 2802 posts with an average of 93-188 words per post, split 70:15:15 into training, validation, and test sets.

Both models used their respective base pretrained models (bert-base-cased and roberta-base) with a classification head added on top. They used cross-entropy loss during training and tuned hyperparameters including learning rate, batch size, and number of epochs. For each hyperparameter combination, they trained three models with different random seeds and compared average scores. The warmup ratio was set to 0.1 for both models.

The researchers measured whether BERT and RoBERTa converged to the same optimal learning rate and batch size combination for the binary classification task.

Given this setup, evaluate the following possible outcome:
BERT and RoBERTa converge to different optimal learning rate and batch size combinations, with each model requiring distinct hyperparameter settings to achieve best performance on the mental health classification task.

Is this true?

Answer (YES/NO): NO